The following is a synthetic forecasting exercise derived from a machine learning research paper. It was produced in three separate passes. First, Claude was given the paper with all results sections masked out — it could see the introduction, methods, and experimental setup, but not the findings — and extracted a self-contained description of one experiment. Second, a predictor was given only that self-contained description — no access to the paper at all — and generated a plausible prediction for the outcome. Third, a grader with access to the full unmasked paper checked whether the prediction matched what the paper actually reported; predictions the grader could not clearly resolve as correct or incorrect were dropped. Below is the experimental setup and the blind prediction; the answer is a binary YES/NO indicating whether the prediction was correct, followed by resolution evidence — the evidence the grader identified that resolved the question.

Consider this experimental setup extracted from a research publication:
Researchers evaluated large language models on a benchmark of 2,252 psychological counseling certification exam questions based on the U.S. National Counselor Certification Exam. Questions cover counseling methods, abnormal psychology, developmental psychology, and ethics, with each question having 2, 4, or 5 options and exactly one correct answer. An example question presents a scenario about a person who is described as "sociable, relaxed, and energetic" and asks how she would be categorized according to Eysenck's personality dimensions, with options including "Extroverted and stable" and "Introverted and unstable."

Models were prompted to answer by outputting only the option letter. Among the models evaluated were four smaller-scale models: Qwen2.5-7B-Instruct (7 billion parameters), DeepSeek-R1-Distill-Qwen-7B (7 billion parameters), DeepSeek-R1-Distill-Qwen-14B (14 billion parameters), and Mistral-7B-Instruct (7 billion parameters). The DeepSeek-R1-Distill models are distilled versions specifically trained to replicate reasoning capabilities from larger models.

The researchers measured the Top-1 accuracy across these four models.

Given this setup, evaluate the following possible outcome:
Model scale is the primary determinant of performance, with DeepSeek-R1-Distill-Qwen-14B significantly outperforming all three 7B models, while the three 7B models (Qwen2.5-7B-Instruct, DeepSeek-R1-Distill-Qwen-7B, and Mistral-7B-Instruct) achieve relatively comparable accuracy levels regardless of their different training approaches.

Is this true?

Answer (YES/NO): NO